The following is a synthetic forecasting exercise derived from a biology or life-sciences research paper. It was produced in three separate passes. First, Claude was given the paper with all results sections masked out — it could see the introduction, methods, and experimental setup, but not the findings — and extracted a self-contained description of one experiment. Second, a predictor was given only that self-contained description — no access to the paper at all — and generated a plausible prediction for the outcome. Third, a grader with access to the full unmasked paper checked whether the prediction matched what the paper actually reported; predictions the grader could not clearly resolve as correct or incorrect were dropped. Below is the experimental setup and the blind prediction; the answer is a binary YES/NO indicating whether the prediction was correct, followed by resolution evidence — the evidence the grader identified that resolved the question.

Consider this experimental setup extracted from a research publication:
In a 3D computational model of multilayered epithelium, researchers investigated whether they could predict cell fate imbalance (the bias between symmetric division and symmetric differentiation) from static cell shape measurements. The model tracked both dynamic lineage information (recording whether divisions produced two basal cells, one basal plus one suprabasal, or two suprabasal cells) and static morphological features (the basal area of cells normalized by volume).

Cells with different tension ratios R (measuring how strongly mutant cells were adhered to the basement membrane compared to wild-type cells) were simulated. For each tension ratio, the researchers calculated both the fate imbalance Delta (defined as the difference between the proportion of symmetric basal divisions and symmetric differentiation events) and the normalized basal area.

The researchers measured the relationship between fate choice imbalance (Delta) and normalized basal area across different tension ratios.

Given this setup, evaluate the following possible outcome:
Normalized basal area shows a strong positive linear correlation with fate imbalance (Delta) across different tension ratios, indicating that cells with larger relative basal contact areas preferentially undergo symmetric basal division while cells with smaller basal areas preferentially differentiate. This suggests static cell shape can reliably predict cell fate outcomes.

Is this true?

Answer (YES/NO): YES